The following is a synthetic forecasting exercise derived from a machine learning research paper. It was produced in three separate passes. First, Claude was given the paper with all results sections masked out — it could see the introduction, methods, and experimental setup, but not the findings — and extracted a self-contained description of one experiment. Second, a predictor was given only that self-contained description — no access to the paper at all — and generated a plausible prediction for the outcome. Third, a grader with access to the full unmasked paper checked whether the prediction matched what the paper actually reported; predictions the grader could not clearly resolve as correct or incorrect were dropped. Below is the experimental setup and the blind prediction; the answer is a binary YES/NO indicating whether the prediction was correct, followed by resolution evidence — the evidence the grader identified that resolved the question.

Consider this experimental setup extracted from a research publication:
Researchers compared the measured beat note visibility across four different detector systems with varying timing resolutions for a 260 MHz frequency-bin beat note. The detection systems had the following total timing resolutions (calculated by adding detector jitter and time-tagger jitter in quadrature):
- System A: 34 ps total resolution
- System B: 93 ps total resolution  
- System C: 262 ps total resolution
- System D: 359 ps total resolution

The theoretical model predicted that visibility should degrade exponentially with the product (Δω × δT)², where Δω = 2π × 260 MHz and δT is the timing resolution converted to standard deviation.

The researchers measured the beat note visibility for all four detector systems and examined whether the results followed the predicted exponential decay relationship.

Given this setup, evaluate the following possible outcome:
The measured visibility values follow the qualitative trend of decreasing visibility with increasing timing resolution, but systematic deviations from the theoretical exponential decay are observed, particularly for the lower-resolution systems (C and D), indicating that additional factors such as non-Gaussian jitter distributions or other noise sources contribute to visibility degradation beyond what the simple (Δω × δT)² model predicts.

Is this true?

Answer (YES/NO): NO